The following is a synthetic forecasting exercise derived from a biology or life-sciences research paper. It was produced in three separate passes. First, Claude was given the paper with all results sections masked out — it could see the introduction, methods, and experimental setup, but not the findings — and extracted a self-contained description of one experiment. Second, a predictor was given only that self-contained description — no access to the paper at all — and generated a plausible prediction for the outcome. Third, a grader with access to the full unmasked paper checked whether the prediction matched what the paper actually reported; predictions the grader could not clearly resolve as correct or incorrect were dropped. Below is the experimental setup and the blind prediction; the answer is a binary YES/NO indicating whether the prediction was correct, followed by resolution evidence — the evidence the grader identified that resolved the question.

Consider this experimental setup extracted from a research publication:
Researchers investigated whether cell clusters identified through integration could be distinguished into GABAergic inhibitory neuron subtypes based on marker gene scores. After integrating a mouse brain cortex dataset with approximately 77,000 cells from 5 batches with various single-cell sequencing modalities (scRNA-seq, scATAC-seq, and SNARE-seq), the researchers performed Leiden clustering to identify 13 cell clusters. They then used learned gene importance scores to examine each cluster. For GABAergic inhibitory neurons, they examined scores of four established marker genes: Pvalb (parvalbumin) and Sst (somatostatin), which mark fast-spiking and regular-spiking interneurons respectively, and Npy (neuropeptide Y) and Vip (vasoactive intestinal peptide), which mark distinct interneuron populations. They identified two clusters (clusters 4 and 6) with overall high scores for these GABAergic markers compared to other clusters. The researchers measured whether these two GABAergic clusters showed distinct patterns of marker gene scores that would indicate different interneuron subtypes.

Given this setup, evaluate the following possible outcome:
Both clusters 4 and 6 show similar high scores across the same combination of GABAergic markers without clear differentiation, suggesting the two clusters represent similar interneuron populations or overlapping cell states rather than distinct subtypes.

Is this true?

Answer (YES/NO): NO